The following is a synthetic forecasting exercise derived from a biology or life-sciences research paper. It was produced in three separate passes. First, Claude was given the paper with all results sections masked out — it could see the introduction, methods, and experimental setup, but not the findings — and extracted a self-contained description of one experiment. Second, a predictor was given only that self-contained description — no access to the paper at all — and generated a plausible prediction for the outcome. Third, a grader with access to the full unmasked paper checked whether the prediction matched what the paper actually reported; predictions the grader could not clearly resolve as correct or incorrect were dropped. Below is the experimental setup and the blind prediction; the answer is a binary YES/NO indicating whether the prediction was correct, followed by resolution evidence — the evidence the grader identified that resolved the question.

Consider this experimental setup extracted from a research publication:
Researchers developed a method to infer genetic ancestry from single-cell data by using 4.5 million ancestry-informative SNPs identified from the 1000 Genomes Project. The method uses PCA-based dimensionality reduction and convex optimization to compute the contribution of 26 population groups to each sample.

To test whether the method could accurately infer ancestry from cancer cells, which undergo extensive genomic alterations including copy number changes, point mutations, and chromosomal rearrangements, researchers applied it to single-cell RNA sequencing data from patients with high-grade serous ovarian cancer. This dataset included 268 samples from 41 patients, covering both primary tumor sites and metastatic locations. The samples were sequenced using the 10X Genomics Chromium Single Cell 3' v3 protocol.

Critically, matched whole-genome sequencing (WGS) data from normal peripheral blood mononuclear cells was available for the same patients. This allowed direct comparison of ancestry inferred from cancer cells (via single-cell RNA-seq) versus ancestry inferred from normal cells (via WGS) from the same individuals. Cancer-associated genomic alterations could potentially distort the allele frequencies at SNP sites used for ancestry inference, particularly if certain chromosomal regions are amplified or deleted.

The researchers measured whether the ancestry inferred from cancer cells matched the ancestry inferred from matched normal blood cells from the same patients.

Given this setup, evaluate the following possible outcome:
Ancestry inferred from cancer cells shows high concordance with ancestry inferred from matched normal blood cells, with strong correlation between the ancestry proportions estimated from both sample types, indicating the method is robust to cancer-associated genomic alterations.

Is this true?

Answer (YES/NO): YES